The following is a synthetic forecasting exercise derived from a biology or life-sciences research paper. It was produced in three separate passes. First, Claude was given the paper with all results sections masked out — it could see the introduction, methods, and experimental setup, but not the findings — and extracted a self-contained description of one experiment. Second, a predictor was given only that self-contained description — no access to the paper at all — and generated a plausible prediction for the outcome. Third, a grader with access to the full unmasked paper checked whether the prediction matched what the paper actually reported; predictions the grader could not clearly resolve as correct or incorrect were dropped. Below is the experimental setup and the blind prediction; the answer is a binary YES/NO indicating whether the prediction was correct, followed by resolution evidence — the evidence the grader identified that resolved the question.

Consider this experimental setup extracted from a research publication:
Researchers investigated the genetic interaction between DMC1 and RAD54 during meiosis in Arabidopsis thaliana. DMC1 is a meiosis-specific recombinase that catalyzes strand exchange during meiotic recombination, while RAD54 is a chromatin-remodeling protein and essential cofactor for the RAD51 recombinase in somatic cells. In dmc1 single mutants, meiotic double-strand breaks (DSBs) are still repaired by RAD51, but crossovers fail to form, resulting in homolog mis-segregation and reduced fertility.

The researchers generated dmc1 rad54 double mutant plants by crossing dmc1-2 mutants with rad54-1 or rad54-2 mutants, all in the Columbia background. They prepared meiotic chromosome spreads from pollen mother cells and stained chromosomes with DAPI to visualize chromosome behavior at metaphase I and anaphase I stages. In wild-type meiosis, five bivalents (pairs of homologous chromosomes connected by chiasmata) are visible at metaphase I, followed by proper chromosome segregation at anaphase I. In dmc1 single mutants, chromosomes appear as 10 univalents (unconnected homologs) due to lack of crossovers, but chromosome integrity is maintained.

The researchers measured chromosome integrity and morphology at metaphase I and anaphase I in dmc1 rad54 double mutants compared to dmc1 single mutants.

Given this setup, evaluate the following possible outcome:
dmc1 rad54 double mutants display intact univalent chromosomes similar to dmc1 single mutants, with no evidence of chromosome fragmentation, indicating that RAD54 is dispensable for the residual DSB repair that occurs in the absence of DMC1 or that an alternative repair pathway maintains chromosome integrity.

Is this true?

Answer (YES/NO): NO